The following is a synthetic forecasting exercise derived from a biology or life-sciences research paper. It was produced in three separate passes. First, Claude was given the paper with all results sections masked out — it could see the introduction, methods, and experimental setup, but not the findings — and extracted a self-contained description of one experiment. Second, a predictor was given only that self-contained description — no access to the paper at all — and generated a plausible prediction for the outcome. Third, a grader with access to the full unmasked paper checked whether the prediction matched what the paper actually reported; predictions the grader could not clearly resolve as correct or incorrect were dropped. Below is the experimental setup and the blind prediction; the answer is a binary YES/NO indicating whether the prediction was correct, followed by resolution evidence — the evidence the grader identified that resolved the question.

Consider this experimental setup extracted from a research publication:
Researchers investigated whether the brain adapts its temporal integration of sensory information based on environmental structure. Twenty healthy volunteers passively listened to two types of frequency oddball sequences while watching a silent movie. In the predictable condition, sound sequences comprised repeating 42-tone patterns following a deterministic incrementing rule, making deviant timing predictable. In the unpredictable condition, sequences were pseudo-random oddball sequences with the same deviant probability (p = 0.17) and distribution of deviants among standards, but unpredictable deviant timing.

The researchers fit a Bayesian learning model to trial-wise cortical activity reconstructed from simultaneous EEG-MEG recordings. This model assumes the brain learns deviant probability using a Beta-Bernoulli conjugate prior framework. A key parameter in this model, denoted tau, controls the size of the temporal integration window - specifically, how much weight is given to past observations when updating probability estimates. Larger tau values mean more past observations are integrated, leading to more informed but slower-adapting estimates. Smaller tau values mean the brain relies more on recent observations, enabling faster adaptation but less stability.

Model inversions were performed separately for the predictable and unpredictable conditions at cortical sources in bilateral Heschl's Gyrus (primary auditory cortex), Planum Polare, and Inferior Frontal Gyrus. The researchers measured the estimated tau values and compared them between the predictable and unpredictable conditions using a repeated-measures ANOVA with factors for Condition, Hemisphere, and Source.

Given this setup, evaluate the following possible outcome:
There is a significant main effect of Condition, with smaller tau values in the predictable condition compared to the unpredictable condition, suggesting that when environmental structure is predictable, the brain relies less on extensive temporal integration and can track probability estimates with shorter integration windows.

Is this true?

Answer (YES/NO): NO